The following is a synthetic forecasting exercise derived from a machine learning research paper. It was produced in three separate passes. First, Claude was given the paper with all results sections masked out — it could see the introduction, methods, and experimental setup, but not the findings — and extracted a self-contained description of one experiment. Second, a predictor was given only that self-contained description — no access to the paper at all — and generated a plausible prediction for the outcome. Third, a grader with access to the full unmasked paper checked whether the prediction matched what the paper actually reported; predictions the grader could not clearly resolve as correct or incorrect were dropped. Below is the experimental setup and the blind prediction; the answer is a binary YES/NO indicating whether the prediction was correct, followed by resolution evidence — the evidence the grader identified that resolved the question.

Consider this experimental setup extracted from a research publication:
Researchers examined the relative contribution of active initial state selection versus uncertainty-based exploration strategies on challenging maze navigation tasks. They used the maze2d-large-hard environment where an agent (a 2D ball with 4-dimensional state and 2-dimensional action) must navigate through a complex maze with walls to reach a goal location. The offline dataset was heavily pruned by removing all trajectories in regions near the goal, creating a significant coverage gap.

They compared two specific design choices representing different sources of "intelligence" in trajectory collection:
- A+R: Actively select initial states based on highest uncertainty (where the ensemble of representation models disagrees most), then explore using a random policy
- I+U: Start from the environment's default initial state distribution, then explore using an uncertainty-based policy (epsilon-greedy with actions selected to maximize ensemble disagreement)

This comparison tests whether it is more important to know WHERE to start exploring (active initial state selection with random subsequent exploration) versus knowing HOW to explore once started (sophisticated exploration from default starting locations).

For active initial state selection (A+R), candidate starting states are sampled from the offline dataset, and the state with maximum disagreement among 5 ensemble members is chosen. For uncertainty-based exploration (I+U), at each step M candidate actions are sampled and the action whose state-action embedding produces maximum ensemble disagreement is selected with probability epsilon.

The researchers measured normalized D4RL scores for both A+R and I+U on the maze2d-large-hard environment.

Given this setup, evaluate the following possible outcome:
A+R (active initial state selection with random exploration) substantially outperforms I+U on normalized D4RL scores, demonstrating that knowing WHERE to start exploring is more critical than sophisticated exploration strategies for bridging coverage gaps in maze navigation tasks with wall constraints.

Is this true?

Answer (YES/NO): YES